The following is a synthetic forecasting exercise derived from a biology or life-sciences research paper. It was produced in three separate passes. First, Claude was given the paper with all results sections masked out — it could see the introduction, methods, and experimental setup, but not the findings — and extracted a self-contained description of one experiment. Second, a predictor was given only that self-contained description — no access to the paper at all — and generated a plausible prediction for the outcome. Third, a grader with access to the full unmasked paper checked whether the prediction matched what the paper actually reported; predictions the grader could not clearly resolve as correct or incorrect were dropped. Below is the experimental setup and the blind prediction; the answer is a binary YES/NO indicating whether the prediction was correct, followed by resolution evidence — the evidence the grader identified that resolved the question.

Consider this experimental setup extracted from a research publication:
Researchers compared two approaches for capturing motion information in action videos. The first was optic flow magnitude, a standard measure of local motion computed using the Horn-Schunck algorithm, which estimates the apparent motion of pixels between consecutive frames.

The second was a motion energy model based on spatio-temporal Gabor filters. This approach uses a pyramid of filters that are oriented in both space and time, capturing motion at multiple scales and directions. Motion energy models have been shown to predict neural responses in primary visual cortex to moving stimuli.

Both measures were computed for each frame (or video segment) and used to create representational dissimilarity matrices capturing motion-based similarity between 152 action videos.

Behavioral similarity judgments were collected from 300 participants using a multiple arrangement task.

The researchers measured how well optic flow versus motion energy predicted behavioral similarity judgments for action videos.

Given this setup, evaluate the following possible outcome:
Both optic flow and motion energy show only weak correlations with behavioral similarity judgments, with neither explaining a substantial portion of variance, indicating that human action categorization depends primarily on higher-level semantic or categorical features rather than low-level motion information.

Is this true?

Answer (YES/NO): NO